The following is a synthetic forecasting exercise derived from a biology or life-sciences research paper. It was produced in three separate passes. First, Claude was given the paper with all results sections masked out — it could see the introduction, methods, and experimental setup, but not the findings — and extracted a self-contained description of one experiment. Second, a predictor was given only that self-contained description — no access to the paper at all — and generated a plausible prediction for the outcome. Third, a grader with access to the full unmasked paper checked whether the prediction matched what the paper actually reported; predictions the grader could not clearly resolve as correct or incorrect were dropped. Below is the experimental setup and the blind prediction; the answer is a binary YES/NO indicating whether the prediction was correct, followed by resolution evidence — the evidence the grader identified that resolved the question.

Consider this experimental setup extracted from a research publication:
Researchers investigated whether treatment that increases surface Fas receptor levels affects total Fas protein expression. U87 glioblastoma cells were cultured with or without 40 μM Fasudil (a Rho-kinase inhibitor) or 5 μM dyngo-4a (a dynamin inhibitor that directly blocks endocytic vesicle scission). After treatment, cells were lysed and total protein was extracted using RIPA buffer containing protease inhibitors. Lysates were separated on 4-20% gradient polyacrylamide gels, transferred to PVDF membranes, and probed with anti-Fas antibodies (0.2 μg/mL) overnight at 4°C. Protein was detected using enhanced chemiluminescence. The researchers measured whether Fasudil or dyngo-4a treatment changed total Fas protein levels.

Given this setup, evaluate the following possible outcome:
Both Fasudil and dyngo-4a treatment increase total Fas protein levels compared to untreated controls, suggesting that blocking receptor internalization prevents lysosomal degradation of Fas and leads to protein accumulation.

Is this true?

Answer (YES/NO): NO